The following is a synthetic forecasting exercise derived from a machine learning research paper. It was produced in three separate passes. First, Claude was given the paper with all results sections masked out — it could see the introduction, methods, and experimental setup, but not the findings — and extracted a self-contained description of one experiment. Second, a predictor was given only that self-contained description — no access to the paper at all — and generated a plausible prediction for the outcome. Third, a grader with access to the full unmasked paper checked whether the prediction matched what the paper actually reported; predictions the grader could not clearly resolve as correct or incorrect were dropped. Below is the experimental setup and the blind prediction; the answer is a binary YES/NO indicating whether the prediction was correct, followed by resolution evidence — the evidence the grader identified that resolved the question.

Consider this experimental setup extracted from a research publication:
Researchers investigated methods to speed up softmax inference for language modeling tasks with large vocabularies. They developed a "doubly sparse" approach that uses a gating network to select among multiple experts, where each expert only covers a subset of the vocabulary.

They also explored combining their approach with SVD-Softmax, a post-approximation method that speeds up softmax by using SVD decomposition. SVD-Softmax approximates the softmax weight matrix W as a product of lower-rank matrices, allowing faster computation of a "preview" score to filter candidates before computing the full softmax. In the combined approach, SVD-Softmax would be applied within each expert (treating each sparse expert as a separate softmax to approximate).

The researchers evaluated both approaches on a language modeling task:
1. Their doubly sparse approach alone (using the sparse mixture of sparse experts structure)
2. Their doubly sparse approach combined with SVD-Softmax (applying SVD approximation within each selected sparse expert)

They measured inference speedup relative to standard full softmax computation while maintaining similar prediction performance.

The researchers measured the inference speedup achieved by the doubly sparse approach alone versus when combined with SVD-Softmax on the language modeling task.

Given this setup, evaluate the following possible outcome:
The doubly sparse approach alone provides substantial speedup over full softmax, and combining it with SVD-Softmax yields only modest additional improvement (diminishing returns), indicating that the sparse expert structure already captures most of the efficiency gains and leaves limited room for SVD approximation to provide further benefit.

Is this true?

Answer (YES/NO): NO